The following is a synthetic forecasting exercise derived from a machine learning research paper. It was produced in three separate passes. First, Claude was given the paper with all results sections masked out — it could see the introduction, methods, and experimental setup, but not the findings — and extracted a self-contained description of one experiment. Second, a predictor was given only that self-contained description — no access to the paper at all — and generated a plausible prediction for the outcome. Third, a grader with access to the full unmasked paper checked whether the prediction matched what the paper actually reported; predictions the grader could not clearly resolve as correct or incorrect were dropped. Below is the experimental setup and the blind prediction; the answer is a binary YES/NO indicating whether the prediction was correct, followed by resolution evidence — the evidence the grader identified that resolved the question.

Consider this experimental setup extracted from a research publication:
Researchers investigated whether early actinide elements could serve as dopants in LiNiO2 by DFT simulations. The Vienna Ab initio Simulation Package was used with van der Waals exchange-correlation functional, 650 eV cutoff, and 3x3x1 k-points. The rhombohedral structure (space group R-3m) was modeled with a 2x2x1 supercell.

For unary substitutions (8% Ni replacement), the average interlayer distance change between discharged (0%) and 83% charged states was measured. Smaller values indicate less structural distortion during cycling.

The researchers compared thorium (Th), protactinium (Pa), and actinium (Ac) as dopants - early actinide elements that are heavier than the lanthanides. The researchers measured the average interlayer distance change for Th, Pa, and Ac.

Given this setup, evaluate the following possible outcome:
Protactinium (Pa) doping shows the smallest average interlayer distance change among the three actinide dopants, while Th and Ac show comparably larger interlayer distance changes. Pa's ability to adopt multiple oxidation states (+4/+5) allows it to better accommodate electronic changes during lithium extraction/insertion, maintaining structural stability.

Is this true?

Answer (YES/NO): YES